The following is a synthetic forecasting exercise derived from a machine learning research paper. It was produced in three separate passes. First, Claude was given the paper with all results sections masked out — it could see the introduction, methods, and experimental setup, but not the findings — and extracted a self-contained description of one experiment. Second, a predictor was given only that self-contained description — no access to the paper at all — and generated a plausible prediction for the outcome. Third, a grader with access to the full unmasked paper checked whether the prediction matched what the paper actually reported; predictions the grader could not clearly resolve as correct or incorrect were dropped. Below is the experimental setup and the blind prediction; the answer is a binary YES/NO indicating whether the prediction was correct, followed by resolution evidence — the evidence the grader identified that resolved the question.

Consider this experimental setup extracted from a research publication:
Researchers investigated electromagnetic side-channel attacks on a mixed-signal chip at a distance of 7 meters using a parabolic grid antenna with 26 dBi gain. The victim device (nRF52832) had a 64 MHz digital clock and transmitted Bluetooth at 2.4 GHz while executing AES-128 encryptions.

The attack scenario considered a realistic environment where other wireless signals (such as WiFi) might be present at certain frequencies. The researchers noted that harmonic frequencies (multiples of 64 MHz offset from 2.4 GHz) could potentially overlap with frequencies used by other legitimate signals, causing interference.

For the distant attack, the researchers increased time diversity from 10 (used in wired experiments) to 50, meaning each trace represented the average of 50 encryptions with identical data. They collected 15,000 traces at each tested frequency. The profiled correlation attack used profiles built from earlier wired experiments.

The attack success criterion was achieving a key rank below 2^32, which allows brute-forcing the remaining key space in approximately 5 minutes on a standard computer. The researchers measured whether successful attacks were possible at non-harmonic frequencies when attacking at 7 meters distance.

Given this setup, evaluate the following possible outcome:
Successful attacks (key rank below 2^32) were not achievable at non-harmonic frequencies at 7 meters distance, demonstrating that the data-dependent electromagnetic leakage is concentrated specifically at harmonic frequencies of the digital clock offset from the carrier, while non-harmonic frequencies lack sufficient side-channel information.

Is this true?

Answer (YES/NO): NO